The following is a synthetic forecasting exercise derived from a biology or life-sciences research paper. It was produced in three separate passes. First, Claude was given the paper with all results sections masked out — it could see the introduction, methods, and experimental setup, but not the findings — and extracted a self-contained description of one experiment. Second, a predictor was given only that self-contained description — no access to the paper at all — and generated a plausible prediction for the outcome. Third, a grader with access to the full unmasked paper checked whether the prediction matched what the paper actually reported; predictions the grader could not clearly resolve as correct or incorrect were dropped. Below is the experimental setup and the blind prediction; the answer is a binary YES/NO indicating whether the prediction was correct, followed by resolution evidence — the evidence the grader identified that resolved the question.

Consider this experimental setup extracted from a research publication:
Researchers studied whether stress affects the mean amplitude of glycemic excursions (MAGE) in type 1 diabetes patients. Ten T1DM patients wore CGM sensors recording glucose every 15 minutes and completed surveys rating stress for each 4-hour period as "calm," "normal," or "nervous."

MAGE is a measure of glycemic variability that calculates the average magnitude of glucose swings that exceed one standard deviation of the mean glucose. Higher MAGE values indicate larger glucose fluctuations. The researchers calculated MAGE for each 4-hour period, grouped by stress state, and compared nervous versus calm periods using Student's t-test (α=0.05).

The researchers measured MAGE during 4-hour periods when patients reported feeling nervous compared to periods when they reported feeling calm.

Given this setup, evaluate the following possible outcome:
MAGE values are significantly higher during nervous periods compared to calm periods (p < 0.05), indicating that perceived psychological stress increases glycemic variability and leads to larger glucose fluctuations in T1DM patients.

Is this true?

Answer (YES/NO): YES